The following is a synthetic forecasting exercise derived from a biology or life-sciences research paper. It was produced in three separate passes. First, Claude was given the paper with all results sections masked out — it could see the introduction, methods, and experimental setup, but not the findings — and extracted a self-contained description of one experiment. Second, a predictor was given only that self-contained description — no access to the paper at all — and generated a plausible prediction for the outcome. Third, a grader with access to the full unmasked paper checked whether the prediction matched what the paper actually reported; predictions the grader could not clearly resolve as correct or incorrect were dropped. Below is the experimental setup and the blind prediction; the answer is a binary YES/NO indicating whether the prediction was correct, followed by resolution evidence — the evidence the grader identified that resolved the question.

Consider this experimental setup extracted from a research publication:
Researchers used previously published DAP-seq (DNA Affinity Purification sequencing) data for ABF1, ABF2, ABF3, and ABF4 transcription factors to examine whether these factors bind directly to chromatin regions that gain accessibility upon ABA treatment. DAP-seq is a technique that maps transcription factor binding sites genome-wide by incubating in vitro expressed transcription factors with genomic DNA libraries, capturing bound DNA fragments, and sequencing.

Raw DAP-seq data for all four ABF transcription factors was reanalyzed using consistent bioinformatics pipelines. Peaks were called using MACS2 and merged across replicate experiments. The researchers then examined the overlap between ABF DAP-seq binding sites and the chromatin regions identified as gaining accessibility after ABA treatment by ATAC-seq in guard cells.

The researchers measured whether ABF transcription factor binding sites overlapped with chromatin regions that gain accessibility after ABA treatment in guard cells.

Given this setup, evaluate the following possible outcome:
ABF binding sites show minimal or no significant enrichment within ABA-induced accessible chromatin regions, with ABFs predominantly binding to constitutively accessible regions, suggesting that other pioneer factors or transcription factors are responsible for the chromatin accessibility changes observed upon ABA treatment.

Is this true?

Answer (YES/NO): NO